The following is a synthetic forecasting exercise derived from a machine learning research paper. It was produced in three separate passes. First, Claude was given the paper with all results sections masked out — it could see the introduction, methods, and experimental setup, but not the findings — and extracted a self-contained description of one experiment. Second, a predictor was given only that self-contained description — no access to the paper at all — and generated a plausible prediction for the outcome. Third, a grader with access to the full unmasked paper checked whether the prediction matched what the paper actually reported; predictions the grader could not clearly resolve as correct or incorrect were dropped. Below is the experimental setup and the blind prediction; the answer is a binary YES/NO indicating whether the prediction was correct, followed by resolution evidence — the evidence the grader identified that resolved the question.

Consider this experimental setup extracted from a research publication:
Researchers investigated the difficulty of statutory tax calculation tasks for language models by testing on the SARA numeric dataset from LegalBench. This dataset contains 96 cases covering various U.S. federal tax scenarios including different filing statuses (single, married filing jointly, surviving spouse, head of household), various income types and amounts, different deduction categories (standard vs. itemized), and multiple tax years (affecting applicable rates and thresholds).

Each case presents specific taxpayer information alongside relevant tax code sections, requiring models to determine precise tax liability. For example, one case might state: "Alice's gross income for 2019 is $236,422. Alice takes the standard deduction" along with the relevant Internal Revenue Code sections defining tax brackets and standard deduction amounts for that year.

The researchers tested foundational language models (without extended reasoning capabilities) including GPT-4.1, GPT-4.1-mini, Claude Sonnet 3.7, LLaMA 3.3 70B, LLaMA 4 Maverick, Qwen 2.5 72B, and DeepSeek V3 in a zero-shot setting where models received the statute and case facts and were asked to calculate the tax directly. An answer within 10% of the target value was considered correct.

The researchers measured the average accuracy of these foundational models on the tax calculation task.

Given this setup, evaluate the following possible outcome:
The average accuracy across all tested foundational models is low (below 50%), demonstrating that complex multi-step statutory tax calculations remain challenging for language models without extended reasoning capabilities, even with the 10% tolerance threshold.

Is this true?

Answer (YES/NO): YES